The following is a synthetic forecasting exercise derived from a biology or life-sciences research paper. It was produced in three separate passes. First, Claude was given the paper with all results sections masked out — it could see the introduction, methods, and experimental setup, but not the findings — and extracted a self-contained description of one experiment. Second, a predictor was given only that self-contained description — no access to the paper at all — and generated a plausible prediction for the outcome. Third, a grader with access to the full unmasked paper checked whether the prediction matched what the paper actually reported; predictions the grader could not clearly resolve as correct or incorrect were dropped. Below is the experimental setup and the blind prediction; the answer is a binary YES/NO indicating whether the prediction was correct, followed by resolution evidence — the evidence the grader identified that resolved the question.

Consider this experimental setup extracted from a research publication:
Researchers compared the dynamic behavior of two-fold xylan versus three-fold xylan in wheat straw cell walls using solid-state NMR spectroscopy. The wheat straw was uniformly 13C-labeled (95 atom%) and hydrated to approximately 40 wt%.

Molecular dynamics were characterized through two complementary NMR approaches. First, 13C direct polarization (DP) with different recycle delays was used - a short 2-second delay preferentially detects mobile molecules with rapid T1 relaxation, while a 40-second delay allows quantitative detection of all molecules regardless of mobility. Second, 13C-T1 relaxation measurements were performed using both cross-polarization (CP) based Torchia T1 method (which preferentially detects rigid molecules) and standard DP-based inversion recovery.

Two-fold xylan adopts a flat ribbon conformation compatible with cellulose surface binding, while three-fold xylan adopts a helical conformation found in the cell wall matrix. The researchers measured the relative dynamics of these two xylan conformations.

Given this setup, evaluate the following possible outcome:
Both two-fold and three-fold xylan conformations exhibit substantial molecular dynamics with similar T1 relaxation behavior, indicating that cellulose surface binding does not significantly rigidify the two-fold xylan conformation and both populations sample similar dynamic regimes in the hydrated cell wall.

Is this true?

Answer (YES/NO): NO